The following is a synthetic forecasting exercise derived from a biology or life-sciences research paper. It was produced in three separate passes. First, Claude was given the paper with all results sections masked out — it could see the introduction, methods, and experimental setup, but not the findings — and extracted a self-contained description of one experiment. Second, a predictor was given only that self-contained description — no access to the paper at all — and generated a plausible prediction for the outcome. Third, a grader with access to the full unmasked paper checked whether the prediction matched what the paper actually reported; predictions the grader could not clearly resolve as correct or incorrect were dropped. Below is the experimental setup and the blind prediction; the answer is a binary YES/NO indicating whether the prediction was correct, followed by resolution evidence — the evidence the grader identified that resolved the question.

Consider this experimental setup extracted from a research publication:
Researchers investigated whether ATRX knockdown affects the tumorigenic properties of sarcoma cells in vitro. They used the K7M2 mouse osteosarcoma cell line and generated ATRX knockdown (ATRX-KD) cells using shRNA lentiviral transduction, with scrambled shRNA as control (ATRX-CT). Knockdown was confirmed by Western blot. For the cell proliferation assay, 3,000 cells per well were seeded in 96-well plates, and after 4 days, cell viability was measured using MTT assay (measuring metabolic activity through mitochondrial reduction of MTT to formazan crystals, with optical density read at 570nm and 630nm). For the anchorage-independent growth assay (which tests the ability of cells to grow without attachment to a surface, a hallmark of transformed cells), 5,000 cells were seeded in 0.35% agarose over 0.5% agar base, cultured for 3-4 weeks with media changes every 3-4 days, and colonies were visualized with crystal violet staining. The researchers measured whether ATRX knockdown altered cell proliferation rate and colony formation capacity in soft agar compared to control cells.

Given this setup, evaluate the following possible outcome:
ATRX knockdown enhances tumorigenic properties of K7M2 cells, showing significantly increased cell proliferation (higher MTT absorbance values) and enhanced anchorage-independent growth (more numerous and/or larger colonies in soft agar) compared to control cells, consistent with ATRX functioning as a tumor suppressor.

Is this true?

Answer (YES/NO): NO